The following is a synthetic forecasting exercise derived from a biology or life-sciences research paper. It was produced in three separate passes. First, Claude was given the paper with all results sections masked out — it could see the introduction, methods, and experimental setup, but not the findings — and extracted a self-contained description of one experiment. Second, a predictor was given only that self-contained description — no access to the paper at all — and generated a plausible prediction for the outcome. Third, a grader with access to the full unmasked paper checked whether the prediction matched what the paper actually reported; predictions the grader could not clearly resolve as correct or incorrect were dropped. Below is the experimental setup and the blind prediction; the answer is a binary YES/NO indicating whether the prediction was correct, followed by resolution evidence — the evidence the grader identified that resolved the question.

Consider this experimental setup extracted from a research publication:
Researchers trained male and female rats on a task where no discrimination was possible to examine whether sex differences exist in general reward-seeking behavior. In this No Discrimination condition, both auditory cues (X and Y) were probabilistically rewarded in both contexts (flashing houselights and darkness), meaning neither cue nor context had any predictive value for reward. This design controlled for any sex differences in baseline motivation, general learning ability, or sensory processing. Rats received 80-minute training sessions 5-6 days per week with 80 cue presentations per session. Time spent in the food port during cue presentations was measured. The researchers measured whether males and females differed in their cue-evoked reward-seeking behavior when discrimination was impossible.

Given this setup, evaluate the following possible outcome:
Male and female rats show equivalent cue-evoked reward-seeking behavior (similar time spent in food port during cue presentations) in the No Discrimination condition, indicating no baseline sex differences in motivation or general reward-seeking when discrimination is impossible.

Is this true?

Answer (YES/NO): YES